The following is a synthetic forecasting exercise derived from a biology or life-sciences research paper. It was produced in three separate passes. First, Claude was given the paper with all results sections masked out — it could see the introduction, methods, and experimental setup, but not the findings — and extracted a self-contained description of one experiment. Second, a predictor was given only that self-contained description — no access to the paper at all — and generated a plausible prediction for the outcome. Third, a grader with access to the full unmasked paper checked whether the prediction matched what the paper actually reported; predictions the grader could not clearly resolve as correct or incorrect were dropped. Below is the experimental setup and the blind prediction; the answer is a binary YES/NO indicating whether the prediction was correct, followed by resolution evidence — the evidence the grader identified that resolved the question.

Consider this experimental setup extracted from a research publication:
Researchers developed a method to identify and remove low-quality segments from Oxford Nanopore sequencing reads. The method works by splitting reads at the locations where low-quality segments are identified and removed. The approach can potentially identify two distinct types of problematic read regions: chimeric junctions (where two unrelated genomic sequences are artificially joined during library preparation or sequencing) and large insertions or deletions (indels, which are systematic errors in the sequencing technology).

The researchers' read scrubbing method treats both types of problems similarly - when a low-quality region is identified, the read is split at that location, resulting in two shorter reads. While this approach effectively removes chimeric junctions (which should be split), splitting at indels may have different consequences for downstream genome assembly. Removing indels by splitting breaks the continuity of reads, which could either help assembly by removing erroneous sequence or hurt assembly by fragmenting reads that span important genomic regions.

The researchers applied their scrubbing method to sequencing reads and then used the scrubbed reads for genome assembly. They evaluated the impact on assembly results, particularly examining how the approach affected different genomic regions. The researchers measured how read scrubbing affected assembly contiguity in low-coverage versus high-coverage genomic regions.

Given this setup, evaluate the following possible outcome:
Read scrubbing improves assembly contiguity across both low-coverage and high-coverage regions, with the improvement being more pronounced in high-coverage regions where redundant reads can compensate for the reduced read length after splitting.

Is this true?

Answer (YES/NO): NO